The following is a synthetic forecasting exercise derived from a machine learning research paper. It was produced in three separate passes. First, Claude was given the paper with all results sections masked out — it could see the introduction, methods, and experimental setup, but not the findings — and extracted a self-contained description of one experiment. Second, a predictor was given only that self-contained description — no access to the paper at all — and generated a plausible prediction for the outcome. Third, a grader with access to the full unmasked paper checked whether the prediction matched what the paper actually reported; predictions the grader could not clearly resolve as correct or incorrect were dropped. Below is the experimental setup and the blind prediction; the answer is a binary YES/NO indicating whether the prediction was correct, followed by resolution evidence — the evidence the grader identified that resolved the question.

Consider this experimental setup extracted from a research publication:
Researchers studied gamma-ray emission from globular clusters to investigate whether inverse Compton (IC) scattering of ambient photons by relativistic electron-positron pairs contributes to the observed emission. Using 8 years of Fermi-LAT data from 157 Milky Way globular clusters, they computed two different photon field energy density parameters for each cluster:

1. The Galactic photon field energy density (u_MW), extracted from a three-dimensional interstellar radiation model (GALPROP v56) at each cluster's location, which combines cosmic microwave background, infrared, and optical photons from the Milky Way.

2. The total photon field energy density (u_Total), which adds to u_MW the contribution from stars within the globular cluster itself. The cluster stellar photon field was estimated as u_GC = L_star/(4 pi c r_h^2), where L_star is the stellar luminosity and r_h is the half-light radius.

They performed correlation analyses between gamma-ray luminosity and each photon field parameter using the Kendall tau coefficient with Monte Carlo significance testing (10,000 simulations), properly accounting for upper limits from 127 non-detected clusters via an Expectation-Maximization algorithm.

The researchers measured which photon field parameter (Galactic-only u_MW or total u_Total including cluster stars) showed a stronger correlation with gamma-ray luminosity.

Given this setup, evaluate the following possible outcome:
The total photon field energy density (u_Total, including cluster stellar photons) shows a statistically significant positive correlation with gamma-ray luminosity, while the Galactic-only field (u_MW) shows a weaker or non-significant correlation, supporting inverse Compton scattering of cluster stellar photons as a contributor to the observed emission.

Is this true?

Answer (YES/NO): YES